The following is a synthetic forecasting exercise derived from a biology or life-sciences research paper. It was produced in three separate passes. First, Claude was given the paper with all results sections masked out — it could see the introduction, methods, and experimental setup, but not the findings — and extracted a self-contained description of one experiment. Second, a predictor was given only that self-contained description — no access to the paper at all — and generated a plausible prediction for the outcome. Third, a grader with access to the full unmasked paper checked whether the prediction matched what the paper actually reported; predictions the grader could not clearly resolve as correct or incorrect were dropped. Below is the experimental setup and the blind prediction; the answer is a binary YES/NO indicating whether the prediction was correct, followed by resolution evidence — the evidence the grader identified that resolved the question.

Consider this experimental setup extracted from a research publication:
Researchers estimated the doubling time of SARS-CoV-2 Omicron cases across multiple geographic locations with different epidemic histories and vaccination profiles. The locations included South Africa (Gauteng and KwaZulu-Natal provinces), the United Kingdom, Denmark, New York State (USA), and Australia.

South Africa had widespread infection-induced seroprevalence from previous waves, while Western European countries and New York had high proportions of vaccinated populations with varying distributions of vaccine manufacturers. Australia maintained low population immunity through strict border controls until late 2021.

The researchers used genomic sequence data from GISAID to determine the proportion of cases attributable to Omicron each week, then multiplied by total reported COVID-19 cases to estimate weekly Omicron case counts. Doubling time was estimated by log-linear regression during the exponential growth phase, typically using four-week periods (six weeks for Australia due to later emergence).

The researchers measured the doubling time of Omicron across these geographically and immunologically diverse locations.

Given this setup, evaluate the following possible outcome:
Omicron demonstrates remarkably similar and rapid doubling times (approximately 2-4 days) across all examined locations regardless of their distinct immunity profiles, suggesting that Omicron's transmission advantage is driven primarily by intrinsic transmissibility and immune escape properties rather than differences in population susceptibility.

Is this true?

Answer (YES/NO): NO